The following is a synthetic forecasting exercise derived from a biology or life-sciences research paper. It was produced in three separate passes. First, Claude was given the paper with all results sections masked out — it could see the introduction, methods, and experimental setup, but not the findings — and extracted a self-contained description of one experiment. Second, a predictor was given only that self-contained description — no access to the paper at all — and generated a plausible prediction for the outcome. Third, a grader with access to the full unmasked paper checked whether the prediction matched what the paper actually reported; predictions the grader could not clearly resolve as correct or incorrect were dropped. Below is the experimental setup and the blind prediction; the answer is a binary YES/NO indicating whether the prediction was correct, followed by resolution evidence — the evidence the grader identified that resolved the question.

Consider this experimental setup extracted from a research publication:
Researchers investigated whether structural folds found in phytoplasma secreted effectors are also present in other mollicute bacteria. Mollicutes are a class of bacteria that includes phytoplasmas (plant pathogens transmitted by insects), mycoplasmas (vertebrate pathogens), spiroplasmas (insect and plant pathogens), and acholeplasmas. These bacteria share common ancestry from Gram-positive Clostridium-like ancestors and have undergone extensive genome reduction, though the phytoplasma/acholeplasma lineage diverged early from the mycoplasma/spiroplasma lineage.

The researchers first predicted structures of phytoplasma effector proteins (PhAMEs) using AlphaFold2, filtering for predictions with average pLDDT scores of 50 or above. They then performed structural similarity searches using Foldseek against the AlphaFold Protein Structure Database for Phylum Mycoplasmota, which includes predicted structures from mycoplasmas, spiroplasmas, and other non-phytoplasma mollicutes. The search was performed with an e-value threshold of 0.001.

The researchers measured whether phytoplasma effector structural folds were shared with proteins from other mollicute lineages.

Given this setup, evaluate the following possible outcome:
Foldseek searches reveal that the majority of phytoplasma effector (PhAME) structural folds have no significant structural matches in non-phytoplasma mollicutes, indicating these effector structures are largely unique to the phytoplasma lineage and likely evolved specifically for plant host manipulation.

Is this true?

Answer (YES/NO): YES